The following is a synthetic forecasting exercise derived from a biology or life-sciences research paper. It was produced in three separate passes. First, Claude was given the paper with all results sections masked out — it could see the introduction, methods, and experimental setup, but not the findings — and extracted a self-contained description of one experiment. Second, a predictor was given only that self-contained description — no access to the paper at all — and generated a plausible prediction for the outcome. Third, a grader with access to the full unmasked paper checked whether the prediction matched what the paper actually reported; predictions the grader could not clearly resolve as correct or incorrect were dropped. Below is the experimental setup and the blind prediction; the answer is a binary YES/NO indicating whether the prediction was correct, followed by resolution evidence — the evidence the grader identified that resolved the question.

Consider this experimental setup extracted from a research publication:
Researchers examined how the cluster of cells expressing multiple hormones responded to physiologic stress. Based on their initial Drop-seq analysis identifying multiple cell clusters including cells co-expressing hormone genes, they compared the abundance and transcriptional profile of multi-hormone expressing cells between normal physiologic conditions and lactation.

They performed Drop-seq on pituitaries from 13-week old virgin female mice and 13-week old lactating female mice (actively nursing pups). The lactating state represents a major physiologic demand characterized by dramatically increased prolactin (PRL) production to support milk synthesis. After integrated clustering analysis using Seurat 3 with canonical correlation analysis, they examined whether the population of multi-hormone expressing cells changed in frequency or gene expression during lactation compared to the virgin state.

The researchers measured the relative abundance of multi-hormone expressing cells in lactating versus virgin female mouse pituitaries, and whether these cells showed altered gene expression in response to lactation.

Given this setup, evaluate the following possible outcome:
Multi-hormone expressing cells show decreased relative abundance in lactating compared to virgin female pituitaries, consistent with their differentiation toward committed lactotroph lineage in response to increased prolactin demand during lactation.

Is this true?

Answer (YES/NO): YES